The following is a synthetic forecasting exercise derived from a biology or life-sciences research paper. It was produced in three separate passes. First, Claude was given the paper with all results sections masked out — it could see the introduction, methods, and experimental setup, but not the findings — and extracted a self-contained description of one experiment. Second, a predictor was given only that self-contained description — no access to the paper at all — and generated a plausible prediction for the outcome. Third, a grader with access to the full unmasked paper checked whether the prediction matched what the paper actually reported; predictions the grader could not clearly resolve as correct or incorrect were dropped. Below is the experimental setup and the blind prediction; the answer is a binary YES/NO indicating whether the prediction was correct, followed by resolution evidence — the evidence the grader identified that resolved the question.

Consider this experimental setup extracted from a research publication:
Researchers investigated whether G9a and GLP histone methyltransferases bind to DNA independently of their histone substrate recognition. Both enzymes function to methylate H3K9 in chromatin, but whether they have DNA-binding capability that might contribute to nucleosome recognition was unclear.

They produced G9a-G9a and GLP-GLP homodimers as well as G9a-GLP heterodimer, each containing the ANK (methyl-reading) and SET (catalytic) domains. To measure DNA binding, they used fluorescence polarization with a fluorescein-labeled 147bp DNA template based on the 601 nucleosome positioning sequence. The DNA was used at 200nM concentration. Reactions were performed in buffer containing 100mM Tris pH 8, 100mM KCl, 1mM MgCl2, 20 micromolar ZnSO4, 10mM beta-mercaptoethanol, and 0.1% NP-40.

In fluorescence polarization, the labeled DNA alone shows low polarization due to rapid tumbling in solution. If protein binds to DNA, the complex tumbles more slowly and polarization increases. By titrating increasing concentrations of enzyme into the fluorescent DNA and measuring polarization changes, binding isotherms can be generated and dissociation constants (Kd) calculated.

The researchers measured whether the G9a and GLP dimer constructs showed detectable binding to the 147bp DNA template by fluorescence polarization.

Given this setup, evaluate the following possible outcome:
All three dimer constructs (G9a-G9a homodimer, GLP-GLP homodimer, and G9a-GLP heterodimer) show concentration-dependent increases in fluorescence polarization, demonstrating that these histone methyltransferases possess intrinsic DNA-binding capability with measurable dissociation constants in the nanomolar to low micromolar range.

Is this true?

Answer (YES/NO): NO